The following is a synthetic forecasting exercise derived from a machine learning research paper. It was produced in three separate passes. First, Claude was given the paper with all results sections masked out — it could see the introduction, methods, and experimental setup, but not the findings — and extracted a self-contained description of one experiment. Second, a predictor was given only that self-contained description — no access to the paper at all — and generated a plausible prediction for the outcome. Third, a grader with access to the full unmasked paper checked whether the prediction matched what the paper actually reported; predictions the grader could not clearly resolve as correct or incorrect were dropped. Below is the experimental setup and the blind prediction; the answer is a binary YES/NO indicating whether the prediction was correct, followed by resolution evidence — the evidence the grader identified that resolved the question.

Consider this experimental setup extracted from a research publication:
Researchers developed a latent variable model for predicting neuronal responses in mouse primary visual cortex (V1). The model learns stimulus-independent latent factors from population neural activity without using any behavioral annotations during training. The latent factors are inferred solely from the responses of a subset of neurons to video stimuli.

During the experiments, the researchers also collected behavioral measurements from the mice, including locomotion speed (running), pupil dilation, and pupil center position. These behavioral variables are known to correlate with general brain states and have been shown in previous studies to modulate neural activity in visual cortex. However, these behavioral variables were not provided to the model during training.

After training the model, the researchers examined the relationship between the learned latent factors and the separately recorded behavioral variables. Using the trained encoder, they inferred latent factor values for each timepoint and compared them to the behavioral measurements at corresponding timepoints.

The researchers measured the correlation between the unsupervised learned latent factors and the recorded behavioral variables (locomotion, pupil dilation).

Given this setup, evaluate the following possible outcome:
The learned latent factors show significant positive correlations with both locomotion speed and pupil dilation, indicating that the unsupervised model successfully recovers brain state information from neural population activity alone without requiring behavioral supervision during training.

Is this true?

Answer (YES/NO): YES